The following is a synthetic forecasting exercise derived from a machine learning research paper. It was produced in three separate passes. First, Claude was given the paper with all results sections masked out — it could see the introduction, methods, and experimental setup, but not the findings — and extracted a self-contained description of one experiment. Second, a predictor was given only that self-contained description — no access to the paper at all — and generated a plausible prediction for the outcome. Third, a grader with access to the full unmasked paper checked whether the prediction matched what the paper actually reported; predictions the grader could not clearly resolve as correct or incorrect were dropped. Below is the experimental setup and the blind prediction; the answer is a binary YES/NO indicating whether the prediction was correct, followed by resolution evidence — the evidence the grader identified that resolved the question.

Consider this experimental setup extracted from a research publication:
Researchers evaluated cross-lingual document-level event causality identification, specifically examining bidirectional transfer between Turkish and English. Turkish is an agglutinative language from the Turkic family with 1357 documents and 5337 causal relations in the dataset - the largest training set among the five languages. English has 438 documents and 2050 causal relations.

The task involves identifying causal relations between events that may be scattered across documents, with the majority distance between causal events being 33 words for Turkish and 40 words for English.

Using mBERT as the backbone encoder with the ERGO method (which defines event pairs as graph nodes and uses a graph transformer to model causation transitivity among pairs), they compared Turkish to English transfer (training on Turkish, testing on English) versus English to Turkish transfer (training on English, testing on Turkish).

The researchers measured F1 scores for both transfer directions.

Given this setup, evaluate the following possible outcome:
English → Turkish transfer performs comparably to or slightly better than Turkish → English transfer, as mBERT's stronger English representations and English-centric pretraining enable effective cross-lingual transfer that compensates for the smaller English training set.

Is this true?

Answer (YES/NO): NO